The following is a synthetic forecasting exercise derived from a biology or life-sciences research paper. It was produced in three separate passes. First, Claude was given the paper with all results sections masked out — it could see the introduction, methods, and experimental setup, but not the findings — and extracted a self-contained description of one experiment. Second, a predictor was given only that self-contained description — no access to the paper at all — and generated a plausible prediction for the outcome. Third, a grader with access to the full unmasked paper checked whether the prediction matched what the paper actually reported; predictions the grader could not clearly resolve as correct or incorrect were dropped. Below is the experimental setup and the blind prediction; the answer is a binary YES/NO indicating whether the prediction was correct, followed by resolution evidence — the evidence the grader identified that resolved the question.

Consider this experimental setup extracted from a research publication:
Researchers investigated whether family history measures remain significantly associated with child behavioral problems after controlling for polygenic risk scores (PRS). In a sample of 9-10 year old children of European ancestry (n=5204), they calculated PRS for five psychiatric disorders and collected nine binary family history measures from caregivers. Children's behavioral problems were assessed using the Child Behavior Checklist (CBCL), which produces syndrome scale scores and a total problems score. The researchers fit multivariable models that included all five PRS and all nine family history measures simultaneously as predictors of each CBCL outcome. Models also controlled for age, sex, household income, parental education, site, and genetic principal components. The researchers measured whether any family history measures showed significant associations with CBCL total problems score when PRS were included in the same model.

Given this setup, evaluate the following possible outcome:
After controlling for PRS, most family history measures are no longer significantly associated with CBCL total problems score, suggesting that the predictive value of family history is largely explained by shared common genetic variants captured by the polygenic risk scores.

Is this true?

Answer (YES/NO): NO